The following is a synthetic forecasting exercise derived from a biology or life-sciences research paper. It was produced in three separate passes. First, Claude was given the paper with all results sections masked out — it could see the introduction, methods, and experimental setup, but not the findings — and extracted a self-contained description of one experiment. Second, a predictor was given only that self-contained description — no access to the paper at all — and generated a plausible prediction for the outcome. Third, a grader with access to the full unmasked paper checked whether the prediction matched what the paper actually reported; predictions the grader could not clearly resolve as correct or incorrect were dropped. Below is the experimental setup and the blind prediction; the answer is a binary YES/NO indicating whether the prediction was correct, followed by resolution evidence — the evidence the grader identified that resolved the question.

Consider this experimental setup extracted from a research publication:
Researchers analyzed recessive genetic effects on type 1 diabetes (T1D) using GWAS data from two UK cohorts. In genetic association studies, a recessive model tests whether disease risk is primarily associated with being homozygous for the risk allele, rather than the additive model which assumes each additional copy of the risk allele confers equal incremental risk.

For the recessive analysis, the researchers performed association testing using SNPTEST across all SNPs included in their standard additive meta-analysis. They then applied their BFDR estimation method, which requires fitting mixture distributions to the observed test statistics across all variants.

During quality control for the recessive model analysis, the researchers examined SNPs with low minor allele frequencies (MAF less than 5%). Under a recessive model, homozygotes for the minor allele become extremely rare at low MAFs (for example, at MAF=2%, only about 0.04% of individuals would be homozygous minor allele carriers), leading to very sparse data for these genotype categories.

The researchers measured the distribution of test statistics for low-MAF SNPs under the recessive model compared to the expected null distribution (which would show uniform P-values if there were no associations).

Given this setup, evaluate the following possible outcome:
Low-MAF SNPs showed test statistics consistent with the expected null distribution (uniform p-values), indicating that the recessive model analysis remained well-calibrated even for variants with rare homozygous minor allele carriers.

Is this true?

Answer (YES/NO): NO